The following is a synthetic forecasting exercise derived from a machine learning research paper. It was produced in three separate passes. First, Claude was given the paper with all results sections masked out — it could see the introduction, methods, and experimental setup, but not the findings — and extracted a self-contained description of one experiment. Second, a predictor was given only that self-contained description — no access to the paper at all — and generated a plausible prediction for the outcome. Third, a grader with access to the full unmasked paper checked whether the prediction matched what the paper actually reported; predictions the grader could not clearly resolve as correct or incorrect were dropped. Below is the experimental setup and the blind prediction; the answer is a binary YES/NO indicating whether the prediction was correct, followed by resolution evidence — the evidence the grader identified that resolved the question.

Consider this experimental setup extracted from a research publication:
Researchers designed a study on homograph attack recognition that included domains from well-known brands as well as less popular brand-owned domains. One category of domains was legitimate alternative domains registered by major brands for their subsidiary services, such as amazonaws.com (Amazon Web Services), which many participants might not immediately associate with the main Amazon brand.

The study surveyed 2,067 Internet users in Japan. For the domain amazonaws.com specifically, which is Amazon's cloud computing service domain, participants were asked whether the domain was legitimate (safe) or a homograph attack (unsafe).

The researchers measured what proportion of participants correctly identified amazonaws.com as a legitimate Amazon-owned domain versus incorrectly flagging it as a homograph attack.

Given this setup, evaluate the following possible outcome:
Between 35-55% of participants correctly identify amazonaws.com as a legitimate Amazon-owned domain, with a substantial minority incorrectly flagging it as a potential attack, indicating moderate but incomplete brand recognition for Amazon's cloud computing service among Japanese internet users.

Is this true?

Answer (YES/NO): NO